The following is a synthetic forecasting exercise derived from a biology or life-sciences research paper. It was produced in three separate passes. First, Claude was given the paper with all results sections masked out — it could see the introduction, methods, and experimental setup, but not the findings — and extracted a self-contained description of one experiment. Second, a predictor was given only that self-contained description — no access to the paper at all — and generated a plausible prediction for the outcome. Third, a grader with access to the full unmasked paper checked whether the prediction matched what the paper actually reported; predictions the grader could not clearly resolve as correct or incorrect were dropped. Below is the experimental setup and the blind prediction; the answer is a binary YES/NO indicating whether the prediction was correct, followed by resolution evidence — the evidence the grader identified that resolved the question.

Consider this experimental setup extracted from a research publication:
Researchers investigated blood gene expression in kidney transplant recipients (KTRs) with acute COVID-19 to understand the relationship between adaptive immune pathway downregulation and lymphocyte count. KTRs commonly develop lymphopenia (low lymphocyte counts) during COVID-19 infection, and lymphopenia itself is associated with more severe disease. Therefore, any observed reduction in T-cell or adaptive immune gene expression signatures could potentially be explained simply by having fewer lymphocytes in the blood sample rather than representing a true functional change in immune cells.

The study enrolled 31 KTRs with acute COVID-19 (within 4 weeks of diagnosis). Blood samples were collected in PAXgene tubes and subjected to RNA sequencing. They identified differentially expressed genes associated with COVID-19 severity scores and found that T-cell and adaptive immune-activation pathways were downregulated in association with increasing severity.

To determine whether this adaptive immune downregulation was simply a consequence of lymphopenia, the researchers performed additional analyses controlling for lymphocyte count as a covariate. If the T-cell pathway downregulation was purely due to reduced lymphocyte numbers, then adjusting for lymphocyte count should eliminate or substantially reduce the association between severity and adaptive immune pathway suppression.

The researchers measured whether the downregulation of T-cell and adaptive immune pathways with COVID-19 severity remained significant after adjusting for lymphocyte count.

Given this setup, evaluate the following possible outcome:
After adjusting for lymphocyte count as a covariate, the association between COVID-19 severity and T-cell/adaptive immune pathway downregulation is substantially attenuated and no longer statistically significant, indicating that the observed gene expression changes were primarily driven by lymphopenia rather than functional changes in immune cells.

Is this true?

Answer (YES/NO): NO